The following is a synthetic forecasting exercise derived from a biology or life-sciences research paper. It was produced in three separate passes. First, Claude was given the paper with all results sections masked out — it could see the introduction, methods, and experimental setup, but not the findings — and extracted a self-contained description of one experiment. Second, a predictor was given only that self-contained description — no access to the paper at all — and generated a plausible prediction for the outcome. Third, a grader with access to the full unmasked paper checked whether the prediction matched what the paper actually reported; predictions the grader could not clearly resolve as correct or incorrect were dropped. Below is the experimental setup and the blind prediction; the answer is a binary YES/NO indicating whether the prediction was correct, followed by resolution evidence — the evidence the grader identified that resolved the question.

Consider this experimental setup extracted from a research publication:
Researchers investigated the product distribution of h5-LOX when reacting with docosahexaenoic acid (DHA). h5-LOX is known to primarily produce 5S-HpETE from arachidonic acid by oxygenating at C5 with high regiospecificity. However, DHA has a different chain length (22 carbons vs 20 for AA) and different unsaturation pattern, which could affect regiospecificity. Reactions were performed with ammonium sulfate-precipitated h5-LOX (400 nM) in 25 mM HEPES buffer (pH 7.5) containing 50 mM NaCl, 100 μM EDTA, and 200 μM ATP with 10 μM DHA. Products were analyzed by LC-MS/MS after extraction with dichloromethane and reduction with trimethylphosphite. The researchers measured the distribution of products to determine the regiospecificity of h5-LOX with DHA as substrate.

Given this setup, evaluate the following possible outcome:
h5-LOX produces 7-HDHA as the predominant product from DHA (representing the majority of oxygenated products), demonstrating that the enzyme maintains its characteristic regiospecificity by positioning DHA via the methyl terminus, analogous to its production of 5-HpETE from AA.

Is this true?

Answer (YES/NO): NO